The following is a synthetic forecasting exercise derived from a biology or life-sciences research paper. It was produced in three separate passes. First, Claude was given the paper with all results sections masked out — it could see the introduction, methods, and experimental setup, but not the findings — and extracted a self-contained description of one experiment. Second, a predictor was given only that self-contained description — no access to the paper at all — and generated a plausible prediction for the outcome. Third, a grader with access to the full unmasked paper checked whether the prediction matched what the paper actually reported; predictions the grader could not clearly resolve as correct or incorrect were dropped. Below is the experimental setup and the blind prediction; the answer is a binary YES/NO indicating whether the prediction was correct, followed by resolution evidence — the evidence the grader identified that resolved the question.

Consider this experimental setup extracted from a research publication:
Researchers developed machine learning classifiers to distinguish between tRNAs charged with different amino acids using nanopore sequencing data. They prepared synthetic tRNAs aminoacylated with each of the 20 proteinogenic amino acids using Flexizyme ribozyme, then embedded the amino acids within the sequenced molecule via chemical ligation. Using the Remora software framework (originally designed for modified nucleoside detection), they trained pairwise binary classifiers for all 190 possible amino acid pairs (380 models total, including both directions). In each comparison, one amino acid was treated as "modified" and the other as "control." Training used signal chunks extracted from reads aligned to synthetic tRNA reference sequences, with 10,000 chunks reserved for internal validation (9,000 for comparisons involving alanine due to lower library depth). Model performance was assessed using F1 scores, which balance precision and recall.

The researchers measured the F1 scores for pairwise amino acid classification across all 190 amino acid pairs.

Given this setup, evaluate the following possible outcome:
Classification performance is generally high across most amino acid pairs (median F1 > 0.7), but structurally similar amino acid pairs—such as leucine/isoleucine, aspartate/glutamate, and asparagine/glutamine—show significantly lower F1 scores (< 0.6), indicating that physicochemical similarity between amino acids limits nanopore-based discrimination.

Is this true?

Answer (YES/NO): NO